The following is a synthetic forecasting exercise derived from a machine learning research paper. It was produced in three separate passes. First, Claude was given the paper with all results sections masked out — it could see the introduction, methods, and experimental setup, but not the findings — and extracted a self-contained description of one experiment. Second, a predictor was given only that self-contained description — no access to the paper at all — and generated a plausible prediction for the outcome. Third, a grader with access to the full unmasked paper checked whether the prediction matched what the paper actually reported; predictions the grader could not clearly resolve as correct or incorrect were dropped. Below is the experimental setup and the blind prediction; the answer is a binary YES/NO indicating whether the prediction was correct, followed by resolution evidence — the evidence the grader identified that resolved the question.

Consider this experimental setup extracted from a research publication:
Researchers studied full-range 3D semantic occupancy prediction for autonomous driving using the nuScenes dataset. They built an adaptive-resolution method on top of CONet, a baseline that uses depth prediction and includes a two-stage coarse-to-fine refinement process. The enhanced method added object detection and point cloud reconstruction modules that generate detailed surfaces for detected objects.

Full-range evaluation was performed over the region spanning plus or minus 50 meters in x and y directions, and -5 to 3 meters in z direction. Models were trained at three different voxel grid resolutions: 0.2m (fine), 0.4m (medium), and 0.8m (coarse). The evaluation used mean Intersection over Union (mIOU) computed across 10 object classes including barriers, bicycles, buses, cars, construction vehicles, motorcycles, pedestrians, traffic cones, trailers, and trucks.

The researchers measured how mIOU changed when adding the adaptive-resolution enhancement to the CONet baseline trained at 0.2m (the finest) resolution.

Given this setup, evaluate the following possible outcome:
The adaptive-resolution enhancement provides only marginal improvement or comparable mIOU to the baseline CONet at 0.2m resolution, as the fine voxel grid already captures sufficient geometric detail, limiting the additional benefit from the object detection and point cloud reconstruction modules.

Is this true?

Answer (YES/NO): NO